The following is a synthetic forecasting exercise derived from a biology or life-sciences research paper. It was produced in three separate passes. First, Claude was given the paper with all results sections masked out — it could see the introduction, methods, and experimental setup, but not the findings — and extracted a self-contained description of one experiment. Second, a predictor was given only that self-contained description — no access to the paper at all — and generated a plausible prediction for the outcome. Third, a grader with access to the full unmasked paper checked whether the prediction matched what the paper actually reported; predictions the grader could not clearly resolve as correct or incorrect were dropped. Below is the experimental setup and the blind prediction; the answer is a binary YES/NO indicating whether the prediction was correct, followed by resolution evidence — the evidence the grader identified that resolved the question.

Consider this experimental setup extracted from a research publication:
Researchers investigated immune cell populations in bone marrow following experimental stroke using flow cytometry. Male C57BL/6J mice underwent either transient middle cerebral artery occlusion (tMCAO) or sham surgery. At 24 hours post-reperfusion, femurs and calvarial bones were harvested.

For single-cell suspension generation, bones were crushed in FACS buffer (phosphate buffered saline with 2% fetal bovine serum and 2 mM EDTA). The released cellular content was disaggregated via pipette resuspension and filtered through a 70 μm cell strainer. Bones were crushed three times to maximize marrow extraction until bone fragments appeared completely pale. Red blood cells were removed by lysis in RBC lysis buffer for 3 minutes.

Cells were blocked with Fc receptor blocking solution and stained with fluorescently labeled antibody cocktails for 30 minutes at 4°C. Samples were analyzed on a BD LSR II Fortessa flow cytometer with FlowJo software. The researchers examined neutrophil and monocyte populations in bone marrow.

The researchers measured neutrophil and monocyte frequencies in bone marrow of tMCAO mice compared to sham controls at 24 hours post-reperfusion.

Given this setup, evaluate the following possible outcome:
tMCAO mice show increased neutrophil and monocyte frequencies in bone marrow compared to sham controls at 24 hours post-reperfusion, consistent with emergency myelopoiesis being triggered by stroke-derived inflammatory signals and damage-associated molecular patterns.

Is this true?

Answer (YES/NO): NO